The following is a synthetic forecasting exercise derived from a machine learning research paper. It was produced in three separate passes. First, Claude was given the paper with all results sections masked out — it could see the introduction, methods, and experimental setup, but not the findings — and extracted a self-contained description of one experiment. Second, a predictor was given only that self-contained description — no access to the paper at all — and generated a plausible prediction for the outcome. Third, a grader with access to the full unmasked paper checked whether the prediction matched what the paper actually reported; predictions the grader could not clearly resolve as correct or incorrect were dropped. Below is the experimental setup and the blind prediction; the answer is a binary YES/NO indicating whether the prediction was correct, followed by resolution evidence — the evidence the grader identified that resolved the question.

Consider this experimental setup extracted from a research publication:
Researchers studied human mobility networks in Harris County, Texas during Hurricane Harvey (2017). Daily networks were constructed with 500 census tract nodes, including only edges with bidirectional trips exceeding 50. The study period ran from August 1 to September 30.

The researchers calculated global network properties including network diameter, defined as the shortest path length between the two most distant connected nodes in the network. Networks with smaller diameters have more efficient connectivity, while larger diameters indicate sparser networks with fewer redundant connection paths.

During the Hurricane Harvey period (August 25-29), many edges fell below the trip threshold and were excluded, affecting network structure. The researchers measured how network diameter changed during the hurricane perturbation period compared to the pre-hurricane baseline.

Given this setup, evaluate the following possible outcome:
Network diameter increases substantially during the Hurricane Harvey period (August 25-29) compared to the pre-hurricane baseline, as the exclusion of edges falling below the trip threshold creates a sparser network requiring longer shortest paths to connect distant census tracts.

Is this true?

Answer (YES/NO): YES